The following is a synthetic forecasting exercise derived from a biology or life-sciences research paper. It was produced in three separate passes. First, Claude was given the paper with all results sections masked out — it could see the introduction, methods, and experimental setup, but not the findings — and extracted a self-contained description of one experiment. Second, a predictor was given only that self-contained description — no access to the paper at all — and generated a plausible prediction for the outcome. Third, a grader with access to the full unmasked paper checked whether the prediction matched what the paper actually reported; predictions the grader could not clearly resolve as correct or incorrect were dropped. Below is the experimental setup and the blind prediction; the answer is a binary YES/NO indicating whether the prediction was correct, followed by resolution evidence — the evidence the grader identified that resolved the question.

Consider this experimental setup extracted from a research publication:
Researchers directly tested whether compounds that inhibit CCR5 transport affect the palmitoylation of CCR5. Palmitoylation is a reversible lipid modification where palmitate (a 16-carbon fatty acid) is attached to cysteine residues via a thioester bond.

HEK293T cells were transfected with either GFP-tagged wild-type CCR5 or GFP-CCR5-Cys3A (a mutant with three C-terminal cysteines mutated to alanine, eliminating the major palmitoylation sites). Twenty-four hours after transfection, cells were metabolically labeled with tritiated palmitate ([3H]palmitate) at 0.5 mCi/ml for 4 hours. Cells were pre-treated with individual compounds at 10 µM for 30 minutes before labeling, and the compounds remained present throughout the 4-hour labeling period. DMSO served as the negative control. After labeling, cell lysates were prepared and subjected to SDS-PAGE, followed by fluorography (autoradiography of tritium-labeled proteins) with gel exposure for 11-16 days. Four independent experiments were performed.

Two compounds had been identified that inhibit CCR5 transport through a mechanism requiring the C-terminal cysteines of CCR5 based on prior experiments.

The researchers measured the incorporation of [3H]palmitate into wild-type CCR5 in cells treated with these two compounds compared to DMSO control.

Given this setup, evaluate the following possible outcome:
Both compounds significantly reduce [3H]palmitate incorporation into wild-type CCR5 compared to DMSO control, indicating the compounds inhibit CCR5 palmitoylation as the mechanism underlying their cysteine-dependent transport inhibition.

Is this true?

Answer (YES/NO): YES